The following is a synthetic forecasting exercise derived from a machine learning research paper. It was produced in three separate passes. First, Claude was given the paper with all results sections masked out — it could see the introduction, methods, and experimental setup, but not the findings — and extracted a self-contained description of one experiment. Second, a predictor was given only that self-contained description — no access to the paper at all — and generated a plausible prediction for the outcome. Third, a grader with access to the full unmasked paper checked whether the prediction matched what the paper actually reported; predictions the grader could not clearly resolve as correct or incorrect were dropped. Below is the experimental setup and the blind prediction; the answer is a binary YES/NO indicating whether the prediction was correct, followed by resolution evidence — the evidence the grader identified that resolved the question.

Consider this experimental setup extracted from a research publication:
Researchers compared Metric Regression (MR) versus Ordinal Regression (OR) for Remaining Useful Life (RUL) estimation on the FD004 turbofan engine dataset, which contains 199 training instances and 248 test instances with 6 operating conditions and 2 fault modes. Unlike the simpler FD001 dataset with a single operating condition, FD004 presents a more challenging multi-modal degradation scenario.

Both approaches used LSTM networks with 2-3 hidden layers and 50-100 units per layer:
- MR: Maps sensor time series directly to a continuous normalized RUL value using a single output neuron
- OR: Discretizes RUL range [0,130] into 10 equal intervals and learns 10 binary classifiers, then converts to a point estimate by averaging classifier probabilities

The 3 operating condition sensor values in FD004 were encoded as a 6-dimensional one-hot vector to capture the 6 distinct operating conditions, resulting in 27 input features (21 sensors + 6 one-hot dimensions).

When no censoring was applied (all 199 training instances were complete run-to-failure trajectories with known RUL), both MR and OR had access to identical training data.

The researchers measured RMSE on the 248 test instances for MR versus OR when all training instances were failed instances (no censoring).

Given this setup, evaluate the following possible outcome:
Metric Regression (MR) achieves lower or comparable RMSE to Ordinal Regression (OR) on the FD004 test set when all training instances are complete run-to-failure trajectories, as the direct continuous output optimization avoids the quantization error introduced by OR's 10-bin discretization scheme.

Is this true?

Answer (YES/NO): YES